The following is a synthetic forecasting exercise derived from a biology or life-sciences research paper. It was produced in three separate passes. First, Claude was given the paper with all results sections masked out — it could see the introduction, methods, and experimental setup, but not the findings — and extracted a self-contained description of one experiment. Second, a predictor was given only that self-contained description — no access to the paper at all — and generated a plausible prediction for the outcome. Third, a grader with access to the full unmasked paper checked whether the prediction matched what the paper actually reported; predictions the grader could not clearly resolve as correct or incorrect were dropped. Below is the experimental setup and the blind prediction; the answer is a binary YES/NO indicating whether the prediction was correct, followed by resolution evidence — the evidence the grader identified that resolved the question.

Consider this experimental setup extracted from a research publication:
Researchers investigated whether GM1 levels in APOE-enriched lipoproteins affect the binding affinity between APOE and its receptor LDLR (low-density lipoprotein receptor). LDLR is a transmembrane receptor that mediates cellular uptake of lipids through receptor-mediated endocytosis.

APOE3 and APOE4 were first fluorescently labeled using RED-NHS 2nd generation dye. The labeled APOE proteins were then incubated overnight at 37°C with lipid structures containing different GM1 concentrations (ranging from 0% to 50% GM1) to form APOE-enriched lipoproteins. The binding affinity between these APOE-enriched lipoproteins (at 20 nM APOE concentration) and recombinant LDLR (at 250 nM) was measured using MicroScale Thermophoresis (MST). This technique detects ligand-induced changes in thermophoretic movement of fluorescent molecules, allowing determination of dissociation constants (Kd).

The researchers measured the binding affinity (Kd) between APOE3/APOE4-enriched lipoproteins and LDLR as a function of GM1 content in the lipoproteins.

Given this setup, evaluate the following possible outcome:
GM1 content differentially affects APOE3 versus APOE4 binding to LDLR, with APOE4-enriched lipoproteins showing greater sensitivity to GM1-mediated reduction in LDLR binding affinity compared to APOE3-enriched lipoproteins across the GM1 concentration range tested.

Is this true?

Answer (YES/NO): NO